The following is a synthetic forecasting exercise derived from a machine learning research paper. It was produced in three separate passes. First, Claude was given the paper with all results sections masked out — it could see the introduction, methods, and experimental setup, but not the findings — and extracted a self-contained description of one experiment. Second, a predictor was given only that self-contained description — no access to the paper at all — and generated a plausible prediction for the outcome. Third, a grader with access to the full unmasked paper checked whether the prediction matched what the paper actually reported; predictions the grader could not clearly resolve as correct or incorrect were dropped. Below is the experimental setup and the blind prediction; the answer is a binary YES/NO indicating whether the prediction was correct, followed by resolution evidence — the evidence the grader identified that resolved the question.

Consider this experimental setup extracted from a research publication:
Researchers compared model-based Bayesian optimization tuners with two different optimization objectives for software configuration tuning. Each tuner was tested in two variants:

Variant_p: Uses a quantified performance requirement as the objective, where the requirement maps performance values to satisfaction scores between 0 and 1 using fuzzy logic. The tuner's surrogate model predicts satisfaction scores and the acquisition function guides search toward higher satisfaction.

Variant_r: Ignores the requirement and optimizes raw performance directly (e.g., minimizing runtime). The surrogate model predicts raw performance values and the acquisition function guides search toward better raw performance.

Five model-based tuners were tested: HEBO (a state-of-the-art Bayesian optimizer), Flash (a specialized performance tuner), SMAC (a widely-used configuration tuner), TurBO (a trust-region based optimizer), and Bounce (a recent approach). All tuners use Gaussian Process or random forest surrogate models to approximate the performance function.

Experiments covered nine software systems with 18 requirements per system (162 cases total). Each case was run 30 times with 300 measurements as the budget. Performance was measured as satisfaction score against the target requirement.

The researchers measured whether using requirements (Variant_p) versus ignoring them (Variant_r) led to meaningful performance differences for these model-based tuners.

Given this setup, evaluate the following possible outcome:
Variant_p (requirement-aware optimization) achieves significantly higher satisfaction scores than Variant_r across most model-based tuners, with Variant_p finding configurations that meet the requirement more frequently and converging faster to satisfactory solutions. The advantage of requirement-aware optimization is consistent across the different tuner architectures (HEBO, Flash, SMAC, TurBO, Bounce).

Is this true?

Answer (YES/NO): NO